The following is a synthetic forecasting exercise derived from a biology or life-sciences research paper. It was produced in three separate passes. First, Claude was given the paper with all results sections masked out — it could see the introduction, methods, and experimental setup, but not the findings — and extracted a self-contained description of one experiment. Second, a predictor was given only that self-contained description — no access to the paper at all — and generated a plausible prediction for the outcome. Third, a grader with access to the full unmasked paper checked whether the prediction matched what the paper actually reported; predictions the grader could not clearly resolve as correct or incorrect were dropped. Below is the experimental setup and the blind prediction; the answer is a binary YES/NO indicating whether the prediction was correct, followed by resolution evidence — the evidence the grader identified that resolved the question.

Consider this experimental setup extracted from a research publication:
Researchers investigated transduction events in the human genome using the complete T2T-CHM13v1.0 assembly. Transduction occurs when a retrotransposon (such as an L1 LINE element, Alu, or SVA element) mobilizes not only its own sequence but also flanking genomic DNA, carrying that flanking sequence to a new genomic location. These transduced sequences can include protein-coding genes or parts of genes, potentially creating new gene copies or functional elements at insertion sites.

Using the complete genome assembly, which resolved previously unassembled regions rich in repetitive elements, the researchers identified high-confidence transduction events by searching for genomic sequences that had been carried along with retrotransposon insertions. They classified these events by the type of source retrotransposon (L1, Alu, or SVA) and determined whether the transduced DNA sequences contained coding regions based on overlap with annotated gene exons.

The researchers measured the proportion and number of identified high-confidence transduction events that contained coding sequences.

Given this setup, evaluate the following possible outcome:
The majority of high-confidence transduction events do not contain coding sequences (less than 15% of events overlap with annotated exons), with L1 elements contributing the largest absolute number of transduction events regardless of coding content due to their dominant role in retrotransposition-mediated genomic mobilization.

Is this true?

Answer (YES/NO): NO